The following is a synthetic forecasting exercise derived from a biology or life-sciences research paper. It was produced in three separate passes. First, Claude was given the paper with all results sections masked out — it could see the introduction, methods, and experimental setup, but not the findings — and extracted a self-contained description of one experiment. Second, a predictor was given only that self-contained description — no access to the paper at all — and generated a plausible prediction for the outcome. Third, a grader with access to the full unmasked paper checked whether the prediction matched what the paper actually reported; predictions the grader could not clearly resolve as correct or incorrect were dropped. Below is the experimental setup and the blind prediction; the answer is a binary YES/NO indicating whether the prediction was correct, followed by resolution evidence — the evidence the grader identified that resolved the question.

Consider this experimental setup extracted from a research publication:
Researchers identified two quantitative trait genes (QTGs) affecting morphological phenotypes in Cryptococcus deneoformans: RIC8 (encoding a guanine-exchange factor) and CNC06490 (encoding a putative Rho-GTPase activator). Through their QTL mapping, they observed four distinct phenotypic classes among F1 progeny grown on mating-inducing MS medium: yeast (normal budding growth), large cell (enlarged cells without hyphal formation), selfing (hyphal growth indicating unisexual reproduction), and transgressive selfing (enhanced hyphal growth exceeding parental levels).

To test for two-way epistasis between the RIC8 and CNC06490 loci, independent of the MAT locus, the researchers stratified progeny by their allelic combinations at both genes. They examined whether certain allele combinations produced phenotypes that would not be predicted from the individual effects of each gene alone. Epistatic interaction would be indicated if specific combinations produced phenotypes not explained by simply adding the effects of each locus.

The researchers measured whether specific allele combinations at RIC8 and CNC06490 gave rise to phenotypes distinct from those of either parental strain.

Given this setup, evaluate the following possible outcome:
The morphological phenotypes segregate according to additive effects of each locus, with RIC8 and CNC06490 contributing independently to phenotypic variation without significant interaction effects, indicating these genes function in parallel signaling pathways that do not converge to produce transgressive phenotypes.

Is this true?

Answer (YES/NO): NO